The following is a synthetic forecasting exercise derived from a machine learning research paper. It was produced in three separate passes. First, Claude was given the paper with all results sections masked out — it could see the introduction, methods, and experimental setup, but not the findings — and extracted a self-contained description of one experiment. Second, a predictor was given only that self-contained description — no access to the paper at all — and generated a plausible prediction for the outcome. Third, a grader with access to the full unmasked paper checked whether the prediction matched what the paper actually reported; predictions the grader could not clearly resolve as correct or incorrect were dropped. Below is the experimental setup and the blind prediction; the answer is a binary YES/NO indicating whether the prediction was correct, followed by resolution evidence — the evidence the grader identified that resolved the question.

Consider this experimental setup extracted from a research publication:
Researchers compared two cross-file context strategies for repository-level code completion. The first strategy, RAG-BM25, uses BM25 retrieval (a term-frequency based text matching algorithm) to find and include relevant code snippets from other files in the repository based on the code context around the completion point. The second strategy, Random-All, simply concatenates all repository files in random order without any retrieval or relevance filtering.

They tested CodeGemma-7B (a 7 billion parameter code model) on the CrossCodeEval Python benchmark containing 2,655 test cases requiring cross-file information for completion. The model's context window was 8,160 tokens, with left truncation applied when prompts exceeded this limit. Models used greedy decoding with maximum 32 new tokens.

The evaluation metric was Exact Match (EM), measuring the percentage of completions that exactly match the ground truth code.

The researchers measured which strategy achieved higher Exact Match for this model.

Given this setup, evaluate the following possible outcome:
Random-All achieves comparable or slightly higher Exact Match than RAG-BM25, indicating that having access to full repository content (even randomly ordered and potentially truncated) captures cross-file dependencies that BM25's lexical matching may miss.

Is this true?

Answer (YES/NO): NO